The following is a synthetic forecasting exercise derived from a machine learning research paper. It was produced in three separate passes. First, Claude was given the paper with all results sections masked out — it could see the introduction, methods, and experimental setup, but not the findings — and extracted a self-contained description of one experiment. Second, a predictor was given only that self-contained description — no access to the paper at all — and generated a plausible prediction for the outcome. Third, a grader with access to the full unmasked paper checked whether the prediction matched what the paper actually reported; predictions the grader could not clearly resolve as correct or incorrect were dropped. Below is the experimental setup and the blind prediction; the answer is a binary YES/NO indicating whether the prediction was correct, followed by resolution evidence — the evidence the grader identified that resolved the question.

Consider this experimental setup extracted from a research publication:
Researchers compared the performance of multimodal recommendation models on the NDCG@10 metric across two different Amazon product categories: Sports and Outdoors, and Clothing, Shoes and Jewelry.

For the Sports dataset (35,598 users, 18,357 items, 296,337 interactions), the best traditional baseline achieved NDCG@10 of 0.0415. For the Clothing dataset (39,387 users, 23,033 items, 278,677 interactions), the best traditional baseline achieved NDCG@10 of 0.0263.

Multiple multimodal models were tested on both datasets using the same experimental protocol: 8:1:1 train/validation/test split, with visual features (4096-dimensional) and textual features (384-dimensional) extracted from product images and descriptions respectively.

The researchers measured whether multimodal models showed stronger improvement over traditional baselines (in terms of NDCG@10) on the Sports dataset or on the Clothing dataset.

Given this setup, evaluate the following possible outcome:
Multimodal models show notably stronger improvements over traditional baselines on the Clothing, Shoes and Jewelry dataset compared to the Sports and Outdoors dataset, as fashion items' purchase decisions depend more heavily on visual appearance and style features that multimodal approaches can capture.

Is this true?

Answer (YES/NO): YES